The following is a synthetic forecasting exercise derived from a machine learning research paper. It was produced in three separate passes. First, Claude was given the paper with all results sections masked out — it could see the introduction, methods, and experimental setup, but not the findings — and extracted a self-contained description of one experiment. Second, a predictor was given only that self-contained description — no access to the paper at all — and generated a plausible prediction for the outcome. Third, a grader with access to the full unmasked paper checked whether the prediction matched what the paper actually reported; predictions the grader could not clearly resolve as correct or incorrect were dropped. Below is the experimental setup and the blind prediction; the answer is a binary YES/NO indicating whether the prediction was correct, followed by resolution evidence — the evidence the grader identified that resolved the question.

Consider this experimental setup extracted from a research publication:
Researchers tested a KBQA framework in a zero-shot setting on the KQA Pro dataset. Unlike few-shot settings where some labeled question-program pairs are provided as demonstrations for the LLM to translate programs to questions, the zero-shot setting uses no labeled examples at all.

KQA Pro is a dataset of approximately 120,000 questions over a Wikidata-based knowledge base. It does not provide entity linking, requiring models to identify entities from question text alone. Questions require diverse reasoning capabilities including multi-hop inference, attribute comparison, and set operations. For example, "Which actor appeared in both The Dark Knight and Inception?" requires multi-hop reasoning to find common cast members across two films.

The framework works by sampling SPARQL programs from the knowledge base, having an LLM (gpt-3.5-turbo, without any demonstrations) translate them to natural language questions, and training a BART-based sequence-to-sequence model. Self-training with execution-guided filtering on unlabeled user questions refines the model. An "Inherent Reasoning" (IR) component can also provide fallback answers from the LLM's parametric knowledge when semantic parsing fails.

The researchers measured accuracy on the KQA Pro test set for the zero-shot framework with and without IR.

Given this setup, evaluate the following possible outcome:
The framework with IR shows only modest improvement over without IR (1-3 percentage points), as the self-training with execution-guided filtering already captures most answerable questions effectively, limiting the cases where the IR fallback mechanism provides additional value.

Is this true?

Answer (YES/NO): NO